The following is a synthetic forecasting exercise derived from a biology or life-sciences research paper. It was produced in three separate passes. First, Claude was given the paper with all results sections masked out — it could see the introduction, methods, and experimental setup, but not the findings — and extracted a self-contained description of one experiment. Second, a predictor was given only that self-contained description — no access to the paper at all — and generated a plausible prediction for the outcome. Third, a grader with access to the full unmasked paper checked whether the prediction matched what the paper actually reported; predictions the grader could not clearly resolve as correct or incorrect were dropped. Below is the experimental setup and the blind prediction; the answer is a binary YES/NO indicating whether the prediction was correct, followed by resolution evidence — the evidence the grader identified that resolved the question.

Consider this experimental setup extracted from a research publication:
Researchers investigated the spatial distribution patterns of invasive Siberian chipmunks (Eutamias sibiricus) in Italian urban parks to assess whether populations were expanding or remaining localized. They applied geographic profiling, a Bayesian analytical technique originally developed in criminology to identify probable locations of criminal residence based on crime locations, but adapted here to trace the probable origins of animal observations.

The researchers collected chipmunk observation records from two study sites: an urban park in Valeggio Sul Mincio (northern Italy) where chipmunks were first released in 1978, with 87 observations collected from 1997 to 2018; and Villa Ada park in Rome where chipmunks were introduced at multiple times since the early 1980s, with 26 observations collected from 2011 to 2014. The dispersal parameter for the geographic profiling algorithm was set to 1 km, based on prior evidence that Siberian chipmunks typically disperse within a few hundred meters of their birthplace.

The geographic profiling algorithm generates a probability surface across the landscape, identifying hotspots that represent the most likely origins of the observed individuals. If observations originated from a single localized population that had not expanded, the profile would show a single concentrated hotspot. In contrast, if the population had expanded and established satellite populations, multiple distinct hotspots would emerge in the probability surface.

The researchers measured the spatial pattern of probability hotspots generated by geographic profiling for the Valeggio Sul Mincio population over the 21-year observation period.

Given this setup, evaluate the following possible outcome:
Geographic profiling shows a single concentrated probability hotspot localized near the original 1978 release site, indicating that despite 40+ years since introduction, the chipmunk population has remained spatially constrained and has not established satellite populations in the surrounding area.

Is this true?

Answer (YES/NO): NO